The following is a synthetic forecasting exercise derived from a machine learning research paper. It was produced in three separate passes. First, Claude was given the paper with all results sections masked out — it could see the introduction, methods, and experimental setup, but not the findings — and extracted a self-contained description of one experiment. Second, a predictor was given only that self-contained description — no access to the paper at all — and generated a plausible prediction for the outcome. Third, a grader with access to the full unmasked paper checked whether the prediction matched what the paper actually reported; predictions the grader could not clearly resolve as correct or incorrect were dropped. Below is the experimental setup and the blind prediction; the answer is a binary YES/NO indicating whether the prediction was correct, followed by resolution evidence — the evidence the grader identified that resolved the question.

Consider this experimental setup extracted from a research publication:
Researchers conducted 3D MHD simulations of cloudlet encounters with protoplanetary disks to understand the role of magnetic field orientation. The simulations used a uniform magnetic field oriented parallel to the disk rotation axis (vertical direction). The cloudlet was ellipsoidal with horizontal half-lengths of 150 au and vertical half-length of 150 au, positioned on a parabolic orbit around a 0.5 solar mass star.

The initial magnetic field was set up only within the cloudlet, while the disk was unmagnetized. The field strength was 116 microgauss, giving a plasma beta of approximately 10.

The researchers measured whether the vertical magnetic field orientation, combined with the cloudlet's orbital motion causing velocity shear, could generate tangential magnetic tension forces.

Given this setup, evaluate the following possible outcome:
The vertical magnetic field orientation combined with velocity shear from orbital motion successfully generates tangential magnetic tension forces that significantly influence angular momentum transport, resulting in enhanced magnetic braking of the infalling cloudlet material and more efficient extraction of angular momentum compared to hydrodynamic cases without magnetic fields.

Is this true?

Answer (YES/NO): NO